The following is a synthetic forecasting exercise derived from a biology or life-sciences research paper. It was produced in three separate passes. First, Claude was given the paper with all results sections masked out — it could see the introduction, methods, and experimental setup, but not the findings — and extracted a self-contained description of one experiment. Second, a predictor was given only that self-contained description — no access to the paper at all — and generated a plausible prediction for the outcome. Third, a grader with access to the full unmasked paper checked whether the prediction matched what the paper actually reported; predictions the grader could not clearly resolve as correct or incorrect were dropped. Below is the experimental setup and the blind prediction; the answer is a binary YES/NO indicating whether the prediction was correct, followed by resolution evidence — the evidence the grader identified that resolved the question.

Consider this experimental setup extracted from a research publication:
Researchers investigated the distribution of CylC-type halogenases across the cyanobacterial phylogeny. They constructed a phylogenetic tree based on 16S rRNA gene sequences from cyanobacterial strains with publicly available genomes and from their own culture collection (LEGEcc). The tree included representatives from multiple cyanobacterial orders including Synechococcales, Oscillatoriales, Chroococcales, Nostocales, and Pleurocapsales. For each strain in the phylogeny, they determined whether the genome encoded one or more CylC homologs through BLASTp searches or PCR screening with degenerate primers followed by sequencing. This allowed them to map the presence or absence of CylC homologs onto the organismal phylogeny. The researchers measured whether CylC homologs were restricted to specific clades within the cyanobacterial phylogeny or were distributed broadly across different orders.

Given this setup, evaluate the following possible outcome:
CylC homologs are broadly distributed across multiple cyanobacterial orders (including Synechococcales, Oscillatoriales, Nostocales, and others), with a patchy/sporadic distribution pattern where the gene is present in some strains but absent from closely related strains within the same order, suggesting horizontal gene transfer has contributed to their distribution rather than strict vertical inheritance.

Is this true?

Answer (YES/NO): YES